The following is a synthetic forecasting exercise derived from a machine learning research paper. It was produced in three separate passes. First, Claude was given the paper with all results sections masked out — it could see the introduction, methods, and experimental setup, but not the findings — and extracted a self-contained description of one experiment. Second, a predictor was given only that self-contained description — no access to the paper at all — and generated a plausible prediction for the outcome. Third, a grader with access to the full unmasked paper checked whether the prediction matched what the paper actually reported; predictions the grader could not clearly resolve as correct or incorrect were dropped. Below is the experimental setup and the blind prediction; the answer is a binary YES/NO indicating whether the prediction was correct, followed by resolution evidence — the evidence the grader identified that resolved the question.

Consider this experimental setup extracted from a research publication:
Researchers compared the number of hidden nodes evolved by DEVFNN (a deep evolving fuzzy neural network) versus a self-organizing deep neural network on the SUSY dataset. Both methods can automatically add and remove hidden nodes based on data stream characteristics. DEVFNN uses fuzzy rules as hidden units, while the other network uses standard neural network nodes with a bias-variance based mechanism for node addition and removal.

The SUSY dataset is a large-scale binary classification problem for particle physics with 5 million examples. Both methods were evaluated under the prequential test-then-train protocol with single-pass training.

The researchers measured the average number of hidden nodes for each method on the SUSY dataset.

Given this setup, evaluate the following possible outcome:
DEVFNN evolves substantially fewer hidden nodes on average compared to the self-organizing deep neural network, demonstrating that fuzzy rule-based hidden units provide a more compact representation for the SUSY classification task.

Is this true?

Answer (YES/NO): YES